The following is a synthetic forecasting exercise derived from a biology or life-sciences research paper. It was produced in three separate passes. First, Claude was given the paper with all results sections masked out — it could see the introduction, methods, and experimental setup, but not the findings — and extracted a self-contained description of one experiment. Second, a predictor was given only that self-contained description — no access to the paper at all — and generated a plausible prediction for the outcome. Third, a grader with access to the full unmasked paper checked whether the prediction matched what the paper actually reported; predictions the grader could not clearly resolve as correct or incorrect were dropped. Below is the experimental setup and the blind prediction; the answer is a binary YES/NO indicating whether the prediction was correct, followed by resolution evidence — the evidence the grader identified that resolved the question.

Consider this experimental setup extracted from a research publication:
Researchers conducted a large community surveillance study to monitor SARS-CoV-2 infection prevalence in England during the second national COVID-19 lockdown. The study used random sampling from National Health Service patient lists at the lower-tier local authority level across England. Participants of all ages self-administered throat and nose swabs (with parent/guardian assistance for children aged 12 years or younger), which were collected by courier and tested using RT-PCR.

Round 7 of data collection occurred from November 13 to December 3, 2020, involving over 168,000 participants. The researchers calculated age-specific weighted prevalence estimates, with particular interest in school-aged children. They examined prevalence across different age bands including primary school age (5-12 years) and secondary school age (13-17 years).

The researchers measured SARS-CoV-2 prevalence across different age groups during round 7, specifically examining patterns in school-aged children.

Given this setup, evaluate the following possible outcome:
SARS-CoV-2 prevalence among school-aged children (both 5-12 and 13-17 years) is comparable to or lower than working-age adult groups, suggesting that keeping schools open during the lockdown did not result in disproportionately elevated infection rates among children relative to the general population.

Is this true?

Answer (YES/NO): NO